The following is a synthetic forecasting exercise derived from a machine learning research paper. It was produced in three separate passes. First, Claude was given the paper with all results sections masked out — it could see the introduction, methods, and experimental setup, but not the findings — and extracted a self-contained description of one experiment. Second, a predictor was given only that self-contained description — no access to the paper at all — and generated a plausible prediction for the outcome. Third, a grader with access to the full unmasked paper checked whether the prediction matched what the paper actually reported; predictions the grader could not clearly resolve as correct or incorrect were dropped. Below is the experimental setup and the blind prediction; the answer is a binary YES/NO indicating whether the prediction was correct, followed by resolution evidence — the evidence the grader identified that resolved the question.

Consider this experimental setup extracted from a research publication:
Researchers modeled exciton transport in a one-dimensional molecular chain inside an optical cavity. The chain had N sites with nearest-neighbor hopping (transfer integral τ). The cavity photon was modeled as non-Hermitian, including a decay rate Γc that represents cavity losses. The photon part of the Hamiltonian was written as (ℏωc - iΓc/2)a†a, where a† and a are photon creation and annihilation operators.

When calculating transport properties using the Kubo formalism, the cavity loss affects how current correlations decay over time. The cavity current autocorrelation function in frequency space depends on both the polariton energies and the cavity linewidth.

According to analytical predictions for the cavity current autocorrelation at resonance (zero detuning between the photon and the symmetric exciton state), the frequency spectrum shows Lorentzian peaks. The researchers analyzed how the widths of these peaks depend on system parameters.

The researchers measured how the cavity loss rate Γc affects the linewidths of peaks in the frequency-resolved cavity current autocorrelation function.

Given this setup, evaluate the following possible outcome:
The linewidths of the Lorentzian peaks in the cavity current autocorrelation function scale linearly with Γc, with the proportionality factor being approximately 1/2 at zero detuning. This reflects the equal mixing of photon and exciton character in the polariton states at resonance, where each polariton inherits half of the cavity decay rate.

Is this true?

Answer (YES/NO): NO